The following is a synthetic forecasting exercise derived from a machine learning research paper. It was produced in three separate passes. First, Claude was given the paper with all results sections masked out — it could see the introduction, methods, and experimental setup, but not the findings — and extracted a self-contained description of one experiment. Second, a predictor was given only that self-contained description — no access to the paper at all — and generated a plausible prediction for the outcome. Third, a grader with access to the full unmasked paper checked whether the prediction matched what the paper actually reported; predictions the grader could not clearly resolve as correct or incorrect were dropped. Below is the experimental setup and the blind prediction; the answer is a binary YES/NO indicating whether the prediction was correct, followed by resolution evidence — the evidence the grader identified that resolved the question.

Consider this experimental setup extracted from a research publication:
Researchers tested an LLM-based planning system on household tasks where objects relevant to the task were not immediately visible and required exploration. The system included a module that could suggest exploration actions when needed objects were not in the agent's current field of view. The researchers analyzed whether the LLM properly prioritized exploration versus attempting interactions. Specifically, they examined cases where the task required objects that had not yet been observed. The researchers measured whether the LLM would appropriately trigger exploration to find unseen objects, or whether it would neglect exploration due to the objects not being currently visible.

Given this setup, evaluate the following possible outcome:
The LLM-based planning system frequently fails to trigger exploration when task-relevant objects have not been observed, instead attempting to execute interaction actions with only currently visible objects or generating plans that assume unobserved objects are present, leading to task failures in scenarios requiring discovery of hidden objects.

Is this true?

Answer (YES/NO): YES